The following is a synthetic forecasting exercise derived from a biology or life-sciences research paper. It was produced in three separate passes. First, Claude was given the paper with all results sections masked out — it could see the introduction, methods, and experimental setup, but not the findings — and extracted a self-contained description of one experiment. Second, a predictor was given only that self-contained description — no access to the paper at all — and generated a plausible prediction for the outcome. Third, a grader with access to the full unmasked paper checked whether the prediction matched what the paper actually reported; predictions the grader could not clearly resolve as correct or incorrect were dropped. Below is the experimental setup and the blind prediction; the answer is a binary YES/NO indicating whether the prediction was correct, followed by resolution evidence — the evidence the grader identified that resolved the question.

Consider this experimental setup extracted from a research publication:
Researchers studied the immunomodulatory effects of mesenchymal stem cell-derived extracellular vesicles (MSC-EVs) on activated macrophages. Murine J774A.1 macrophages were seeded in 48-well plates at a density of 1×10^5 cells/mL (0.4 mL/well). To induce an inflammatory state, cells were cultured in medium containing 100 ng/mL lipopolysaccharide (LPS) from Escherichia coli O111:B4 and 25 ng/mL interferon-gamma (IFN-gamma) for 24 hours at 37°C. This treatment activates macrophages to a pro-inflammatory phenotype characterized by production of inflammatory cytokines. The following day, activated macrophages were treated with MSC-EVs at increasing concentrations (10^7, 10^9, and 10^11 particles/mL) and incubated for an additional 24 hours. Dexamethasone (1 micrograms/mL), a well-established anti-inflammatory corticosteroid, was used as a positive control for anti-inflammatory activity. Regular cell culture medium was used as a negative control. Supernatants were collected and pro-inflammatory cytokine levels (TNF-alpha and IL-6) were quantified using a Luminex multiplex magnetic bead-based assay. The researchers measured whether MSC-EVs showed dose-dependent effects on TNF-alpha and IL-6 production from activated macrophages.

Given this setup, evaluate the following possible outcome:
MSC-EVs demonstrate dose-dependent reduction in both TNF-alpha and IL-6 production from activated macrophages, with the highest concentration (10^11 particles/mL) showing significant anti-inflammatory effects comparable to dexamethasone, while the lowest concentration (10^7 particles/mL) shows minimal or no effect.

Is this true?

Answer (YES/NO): NO